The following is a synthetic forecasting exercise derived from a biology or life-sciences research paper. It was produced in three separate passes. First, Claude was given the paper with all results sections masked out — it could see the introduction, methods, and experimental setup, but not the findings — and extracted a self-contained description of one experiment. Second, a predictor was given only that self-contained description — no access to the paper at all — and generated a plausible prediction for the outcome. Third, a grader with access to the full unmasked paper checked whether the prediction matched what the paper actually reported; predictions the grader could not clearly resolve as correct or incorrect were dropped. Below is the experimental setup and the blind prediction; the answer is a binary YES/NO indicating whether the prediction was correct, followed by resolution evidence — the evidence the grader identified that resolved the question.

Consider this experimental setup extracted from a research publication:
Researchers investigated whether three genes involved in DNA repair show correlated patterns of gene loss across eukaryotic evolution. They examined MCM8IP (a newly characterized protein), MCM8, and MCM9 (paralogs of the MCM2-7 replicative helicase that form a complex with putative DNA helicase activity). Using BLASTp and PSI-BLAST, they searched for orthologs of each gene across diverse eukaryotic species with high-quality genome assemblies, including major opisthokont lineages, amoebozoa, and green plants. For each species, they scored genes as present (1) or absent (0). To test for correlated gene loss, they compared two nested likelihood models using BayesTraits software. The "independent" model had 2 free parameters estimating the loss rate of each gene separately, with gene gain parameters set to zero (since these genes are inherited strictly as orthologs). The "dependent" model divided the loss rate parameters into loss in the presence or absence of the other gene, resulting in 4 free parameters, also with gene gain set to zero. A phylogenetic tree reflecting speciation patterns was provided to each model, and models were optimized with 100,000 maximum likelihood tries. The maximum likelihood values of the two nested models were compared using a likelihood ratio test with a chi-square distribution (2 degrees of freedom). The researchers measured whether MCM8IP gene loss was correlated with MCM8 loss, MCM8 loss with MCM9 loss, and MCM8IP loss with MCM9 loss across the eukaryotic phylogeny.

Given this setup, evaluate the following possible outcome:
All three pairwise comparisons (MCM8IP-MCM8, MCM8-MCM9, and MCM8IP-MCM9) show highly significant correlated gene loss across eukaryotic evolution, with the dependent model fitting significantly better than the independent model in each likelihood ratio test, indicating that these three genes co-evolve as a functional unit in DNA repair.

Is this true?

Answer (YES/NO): YES